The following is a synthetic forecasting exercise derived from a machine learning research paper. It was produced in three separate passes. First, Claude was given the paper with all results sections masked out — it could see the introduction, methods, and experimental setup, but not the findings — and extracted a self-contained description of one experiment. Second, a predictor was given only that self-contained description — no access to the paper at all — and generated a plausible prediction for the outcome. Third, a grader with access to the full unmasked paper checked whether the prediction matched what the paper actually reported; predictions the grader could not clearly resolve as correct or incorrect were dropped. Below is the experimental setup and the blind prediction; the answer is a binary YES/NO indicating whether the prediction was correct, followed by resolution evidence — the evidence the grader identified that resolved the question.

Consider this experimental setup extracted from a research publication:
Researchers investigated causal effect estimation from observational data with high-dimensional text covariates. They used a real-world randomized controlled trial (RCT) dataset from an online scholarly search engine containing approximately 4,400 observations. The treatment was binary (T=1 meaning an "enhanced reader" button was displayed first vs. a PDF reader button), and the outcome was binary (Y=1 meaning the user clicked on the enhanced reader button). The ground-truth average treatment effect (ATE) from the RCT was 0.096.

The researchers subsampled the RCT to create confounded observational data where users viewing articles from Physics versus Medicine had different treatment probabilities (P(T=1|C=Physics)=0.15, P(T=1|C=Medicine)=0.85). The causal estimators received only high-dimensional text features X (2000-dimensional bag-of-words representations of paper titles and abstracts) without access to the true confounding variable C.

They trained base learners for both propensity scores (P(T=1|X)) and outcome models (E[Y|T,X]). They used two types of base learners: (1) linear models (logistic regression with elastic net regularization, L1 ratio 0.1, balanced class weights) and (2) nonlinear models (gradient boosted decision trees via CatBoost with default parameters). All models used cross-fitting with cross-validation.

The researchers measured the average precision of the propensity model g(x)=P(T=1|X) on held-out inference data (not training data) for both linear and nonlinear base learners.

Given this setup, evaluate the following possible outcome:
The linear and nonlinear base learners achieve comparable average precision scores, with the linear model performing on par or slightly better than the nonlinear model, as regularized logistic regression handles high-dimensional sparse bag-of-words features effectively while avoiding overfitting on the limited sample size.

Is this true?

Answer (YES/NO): NO